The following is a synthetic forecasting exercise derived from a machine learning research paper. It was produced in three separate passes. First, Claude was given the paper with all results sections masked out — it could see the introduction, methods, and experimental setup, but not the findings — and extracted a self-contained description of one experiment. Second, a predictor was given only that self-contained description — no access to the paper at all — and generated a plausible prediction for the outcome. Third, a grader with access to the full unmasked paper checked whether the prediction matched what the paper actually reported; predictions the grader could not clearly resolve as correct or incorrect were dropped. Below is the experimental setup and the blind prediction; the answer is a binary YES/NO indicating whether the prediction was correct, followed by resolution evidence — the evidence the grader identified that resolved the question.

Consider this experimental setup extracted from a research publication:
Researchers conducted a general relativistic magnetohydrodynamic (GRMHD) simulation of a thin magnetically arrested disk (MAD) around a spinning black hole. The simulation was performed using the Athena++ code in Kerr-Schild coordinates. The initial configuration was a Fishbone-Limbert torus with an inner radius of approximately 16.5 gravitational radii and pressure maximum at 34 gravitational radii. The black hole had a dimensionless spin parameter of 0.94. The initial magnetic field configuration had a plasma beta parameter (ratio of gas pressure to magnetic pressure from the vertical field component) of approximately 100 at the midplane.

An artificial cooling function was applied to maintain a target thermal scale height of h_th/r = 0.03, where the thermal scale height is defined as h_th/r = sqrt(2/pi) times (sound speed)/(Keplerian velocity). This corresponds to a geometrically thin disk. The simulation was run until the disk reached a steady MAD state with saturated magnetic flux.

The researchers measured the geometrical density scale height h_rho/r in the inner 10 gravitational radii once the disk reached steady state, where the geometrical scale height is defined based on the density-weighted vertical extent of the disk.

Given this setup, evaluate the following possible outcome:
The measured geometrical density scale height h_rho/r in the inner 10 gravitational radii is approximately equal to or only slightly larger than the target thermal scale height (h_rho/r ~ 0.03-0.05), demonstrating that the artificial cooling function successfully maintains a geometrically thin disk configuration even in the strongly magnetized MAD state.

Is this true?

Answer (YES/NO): NO